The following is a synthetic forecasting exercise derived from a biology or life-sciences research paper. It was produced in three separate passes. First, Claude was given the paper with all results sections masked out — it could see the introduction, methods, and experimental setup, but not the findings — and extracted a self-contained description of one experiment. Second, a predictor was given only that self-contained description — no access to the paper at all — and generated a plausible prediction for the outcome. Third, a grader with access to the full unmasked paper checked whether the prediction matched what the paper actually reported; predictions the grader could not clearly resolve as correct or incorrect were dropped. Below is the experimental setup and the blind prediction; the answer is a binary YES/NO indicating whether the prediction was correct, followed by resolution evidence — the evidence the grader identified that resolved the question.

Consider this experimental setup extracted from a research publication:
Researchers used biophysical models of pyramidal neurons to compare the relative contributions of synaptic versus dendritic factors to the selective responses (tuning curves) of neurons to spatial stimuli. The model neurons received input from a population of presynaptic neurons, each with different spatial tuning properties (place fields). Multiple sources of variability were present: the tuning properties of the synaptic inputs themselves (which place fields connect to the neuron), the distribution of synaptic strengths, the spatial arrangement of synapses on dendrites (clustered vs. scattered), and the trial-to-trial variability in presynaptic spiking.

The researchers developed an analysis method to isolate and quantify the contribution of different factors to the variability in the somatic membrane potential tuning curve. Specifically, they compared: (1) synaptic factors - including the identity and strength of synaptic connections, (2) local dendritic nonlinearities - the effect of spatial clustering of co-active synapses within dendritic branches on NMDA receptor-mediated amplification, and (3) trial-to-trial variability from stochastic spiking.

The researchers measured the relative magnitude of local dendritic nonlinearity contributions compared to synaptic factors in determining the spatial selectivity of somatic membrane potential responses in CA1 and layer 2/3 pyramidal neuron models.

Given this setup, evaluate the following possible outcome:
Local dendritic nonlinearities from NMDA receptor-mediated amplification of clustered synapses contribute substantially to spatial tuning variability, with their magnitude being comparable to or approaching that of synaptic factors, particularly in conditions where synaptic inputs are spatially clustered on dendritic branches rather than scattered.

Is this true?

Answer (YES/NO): NO